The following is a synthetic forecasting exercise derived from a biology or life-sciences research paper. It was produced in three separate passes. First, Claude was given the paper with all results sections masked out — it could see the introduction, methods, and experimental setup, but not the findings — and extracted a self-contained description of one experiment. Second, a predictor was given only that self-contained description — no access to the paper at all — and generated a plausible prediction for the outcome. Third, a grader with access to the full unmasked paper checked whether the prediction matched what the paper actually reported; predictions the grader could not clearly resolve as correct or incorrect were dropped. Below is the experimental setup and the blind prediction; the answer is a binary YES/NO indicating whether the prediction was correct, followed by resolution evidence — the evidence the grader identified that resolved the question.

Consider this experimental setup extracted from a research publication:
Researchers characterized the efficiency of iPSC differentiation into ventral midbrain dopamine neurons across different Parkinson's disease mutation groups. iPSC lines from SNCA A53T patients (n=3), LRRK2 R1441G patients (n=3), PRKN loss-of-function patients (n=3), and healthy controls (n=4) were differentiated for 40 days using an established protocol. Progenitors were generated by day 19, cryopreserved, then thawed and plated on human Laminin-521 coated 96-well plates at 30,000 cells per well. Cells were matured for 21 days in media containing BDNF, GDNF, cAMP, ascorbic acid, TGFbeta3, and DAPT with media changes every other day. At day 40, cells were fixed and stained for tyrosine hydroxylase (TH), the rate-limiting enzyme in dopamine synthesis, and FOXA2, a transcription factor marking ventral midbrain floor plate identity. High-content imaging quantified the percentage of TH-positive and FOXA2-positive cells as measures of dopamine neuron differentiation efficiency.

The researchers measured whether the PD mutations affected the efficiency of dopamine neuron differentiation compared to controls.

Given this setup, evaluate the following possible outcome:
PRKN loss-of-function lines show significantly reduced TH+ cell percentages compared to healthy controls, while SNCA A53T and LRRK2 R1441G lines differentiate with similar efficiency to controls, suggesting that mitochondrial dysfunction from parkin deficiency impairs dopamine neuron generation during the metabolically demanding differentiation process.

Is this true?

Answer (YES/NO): NO